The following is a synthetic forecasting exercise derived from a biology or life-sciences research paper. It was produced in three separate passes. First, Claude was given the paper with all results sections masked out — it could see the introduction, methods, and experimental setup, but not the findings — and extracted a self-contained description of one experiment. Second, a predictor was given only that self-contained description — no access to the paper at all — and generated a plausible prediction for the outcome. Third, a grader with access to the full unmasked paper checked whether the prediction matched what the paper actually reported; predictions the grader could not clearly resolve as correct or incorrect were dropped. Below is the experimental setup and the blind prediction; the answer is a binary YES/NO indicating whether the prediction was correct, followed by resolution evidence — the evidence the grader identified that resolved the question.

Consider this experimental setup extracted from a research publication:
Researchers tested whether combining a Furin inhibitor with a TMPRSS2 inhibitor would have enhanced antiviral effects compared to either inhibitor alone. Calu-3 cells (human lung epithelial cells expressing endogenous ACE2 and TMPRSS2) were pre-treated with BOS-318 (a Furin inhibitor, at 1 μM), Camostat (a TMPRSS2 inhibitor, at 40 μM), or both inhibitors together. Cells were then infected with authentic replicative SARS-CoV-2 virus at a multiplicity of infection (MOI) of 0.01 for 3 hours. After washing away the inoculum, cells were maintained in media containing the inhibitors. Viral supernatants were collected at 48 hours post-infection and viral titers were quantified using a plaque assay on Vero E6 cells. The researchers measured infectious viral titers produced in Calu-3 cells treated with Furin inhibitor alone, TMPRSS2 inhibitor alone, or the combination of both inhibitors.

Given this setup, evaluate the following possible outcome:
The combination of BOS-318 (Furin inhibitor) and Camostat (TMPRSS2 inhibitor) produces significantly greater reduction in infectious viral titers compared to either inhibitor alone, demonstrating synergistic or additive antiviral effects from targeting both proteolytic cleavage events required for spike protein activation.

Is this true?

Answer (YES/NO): YES